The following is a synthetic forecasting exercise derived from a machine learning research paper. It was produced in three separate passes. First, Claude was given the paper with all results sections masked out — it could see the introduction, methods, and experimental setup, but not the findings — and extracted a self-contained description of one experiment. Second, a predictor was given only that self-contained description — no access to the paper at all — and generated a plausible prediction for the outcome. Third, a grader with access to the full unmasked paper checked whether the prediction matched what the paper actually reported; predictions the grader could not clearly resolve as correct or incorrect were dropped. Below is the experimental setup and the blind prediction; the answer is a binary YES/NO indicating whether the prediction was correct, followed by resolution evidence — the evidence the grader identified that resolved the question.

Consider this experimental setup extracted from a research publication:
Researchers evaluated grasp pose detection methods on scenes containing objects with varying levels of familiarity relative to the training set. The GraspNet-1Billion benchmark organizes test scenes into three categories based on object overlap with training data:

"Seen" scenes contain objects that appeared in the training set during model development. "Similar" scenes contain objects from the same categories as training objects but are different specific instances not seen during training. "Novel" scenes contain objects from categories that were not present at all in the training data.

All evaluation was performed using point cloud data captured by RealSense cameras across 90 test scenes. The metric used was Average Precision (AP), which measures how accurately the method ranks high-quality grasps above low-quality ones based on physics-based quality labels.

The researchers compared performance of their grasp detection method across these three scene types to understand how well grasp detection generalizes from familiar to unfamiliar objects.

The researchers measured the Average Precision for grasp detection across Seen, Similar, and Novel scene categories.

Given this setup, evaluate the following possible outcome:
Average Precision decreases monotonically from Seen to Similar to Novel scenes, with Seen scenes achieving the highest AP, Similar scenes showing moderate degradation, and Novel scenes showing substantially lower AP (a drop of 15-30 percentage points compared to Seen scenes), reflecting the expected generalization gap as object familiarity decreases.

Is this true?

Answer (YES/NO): NO